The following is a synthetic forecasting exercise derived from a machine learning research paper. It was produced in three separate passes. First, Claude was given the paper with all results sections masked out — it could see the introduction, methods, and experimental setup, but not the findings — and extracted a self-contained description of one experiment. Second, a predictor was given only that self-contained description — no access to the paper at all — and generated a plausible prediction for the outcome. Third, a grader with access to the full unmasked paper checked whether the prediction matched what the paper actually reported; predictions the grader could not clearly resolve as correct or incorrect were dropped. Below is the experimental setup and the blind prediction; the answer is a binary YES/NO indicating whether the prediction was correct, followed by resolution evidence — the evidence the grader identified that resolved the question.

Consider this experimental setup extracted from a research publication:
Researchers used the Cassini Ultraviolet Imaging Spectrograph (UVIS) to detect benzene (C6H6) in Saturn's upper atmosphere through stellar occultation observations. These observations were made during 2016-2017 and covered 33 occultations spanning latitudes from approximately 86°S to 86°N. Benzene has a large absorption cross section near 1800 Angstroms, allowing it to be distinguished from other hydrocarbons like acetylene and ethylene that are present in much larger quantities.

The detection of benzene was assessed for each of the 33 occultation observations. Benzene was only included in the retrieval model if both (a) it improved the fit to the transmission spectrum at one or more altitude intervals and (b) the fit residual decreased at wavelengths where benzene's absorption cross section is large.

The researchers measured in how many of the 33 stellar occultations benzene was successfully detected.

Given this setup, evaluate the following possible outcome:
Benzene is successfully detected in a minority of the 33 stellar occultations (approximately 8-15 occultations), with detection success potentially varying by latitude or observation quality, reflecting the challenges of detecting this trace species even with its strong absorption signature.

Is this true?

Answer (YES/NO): NO